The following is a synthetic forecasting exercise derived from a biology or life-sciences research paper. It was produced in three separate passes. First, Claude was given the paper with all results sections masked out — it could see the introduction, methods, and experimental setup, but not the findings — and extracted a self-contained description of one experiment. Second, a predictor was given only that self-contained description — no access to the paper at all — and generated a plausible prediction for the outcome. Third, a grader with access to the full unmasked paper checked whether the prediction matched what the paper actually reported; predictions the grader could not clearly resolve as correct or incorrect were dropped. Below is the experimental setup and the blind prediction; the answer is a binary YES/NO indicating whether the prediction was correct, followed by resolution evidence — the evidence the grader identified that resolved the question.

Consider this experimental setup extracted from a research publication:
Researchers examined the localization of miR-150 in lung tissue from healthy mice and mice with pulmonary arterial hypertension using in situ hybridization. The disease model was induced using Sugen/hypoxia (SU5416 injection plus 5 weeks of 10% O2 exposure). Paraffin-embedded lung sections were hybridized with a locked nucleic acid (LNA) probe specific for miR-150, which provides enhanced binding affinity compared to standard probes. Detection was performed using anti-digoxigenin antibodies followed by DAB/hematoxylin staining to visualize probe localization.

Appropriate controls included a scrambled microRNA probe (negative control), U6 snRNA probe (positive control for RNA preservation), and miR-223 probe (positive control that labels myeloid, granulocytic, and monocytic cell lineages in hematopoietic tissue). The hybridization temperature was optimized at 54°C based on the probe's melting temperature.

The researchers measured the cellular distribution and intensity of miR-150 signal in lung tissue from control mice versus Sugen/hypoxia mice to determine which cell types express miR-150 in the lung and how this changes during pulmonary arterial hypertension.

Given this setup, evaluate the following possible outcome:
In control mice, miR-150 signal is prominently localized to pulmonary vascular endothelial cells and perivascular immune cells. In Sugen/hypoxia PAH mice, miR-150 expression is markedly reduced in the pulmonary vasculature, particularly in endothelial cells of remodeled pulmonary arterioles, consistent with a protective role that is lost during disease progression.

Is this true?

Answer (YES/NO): YES